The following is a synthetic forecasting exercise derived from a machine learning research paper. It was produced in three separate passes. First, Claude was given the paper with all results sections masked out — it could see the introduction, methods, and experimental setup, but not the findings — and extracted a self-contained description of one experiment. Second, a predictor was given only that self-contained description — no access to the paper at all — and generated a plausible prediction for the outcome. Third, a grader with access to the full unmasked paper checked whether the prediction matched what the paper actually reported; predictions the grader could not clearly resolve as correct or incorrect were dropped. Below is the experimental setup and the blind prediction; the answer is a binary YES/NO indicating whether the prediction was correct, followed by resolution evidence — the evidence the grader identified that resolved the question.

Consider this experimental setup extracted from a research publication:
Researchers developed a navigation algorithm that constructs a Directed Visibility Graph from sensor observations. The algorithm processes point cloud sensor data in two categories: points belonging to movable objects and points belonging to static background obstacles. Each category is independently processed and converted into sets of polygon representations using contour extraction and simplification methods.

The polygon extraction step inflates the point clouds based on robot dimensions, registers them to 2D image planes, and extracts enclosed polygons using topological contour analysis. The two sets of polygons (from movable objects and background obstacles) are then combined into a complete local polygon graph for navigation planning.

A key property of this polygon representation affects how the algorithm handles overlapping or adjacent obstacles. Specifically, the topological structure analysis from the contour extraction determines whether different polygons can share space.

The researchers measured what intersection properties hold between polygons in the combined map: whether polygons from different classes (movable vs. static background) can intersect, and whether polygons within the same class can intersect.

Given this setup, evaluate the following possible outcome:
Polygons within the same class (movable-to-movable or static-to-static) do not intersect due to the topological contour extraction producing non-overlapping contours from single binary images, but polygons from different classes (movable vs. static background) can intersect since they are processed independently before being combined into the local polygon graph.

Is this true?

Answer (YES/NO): YES